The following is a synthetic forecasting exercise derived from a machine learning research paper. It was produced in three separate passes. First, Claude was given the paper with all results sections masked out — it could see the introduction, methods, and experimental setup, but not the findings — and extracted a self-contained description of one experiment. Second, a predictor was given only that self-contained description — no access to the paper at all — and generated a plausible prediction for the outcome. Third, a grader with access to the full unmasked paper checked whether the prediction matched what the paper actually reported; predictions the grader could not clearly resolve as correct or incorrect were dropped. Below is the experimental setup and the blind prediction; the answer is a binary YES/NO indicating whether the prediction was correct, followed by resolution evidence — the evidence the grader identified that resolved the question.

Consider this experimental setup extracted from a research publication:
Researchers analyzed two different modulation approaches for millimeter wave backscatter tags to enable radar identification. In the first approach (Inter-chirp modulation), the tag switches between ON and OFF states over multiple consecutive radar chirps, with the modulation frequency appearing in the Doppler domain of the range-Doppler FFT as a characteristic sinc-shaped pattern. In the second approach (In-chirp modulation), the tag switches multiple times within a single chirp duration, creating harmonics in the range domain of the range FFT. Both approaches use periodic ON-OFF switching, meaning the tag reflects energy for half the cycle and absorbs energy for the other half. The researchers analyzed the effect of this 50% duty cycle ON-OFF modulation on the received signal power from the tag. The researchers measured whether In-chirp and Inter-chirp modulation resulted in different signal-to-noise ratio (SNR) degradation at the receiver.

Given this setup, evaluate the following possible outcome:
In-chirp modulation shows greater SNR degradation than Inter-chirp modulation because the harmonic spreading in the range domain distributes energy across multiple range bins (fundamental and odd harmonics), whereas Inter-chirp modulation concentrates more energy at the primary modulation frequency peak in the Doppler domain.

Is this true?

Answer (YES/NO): NO